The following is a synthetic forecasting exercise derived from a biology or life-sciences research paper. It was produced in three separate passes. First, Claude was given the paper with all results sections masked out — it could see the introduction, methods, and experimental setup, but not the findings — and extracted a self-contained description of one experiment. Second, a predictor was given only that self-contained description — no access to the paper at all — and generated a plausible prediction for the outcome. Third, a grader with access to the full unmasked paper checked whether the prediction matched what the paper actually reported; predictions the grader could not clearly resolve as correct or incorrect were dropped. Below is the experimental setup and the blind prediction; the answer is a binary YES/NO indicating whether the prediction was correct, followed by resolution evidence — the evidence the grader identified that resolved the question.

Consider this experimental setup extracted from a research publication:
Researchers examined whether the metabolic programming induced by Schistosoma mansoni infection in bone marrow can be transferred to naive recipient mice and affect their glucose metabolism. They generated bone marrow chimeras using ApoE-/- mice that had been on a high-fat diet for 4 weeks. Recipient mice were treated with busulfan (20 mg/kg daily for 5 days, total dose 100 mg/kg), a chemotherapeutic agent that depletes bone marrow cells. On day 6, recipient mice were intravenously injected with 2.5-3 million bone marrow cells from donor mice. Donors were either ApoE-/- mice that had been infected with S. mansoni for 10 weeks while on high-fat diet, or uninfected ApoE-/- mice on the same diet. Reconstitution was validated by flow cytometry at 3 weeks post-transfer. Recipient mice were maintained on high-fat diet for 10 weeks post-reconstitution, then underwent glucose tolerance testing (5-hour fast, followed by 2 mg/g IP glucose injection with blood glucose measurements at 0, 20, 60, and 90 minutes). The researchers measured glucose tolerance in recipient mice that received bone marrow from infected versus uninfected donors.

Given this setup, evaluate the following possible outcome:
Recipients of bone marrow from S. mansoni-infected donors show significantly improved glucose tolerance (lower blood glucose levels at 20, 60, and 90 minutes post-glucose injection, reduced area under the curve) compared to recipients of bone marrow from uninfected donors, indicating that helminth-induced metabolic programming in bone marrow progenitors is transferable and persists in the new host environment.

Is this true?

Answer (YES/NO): YES